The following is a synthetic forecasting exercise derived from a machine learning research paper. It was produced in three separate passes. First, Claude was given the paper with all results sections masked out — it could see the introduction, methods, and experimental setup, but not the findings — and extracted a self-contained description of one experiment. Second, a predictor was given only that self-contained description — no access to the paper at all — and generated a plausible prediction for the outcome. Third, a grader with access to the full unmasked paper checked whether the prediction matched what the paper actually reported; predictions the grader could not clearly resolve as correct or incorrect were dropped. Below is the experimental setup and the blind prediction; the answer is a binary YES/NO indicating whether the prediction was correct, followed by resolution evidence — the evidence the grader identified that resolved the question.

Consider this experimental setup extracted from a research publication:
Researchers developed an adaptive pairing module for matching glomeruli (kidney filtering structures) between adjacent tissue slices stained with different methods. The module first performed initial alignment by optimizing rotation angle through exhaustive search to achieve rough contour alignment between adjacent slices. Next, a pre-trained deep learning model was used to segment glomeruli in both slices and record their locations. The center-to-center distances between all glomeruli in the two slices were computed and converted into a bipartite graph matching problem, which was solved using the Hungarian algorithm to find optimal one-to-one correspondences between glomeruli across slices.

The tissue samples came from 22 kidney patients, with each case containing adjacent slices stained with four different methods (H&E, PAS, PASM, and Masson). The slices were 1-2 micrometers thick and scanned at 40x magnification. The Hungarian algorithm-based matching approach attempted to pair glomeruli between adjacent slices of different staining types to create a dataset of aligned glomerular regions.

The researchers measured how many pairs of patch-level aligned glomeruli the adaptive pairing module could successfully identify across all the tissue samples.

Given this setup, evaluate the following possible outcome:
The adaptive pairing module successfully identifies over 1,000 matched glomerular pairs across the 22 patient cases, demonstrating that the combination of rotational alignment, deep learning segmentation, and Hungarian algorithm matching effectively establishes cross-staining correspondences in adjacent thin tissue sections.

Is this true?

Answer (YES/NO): YES